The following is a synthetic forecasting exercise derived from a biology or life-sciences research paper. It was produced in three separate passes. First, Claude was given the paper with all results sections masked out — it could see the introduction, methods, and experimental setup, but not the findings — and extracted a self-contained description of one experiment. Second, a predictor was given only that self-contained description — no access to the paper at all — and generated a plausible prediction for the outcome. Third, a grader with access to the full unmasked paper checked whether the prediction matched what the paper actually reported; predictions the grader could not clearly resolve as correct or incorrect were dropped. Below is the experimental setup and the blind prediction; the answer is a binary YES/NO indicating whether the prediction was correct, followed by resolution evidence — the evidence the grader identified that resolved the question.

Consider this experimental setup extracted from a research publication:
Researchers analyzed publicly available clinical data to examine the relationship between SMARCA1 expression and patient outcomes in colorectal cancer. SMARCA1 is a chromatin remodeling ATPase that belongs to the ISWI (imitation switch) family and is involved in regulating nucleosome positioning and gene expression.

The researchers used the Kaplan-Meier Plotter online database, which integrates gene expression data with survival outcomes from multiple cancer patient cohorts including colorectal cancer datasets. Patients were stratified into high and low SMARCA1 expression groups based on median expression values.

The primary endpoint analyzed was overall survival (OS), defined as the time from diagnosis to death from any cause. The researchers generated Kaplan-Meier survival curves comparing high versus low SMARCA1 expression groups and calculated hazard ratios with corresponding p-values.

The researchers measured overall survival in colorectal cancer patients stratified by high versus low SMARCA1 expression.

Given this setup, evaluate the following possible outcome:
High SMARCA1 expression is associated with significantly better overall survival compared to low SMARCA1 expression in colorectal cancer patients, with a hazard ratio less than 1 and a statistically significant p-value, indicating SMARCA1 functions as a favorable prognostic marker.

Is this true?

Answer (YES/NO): NO